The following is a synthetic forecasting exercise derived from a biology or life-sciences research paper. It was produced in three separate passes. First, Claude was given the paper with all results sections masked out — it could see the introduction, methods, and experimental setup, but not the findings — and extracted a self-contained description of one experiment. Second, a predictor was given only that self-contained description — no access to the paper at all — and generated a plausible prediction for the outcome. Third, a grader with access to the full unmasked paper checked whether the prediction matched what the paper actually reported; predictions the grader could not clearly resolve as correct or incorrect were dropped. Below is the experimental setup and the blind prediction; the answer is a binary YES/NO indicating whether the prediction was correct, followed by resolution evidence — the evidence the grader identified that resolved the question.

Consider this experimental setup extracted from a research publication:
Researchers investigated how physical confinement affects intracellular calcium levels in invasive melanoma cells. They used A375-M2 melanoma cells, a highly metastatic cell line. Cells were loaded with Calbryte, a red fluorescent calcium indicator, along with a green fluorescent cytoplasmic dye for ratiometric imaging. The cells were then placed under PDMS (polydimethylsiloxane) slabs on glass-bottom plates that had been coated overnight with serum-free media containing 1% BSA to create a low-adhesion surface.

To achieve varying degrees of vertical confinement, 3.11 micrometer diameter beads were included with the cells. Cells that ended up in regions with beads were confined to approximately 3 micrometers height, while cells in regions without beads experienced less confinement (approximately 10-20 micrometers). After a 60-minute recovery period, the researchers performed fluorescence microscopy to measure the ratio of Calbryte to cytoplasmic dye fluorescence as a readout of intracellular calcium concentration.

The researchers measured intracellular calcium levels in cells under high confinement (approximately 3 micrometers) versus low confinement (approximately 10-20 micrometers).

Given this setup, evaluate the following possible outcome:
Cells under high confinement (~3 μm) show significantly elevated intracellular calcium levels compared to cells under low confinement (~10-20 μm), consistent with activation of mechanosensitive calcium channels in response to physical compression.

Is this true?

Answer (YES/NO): YES